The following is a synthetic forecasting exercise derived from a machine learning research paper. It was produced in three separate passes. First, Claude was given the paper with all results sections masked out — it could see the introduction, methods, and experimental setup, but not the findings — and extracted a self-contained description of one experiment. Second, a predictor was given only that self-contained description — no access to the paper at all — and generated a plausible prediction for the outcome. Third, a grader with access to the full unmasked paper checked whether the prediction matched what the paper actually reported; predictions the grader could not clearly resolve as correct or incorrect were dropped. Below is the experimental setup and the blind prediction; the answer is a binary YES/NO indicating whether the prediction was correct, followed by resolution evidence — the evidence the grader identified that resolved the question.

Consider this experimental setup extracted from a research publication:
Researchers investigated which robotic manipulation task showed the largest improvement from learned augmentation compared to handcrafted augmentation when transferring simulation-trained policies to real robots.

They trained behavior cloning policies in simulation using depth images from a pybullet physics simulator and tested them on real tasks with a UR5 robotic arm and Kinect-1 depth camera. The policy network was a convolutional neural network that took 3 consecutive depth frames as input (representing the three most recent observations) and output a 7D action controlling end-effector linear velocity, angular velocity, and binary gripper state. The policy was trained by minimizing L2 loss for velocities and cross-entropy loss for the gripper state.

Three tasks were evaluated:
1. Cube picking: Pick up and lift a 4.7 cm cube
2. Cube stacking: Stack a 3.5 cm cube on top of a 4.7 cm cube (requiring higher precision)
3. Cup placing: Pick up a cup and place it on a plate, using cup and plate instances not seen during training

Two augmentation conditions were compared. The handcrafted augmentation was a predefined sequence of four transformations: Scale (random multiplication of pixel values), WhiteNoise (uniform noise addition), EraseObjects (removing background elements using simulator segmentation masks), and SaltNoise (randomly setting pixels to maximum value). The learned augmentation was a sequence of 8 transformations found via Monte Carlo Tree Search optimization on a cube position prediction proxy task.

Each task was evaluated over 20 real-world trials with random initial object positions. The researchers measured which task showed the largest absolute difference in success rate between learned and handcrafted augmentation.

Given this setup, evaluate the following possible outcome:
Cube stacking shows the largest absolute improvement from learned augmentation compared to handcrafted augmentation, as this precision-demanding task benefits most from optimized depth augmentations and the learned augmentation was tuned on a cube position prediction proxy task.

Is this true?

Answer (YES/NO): YES